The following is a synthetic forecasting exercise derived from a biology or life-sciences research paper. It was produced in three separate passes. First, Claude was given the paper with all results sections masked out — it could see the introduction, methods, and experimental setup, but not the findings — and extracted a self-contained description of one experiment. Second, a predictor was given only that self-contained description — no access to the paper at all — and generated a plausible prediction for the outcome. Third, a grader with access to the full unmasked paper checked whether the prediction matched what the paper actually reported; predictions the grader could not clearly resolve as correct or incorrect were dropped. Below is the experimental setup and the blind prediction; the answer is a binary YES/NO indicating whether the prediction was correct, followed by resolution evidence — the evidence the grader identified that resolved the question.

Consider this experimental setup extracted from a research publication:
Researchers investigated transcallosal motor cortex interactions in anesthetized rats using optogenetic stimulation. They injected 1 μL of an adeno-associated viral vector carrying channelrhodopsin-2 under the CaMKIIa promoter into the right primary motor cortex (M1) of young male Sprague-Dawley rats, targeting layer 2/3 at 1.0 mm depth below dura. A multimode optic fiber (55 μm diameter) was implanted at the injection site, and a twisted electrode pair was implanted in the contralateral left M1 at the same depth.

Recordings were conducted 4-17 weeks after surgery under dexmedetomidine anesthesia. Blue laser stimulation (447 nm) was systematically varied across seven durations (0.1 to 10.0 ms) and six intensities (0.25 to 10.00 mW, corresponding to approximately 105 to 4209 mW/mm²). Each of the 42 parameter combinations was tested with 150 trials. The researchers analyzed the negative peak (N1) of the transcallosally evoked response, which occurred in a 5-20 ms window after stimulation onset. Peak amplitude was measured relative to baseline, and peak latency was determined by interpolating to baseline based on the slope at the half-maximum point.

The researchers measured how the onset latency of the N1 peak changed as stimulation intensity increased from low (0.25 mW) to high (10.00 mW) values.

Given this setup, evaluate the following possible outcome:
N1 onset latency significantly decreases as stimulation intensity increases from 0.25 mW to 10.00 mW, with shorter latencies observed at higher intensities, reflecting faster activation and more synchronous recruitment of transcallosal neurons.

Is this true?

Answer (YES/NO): NO